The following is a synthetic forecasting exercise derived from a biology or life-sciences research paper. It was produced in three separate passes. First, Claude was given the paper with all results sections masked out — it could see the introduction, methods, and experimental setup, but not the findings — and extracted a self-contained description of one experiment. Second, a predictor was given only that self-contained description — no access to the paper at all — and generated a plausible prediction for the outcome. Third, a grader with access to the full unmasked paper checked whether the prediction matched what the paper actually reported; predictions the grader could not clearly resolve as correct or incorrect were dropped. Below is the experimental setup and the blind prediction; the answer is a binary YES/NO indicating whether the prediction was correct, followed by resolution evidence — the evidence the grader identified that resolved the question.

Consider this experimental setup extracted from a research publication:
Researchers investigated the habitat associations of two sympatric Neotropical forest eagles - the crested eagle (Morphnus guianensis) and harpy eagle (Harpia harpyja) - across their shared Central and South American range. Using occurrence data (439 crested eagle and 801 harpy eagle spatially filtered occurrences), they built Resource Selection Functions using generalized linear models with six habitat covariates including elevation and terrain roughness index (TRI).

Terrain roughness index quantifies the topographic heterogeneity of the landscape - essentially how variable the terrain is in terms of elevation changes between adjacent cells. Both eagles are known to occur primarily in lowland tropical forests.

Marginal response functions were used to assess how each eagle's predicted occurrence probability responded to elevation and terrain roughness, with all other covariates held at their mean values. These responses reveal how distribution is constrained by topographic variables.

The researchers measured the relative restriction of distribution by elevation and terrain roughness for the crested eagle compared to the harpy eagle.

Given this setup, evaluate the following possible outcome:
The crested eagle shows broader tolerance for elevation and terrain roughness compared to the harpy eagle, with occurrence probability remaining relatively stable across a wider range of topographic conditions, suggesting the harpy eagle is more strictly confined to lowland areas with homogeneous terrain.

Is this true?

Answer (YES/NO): YES